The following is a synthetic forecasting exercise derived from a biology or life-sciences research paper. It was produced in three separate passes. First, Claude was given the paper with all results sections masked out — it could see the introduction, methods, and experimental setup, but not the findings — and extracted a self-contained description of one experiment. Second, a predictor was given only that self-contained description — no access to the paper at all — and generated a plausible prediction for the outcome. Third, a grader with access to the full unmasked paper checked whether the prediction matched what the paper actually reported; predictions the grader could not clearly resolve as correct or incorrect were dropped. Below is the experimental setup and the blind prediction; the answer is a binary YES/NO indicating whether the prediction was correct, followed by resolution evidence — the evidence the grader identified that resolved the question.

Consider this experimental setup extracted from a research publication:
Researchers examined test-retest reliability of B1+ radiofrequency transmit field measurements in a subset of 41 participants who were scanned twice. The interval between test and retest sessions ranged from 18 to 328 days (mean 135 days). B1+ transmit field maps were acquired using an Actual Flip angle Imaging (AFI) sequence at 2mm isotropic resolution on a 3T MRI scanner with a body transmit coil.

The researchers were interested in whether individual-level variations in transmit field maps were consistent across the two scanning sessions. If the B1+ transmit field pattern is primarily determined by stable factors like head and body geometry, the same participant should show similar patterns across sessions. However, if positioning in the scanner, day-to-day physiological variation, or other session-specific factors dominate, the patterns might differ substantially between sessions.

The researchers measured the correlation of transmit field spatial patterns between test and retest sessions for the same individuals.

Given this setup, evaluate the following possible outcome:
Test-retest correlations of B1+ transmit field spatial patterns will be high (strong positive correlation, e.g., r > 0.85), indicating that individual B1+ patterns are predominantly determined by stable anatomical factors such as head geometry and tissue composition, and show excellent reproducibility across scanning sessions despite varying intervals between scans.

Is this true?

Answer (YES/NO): NO